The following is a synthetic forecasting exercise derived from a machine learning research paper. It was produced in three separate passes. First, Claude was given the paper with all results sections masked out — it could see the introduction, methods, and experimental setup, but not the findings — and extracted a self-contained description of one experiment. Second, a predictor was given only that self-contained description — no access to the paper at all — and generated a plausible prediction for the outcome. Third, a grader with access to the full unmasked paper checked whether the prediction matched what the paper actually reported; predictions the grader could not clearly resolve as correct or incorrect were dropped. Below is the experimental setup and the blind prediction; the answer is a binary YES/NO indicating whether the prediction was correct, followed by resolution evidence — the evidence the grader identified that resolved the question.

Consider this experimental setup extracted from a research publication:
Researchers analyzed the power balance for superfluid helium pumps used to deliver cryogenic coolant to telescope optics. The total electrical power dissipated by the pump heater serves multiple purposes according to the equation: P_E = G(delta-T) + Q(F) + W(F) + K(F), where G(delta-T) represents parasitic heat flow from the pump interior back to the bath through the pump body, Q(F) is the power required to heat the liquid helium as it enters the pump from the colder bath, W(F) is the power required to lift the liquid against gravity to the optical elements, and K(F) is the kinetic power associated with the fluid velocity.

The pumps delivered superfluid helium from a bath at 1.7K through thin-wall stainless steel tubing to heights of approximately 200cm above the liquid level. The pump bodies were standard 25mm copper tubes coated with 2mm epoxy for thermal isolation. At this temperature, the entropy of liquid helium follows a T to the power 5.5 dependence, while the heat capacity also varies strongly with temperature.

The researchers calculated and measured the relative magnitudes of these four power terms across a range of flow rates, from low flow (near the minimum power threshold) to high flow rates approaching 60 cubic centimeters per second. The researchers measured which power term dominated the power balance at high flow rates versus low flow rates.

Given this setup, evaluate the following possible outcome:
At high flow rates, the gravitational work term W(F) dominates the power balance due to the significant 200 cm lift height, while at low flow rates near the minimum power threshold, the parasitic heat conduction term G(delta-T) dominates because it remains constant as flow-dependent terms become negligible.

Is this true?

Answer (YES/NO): NO